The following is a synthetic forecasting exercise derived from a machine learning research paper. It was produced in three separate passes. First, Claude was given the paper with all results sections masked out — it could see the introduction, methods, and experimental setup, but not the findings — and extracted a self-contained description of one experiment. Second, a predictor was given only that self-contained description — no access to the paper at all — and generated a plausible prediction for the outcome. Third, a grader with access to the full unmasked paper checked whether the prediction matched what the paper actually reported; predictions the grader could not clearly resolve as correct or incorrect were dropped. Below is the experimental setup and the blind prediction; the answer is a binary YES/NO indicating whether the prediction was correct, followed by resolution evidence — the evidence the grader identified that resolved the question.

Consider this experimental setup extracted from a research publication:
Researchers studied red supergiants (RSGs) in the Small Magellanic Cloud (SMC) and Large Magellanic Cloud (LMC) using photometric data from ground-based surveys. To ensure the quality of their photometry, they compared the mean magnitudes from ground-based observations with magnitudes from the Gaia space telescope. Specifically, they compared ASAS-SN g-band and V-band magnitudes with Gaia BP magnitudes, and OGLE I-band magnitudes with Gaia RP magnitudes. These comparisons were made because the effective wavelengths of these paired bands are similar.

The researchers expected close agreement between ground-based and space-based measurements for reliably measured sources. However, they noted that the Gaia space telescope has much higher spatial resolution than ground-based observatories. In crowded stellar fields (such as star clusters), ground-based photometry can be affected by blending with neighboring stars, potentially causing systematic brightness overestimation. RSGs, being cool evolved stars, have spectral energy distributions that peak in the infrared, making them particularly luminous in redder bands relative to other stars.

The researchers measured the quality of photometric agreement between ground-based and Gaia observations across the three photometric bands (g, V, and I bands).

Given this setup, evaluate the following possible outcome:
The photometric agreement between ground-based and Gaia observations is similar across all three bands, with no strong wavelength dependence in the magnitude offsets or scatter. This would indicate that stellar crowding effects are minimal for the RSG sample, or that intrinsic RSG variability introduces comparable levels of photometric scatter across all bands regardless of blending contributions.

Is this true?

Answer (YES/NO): NO